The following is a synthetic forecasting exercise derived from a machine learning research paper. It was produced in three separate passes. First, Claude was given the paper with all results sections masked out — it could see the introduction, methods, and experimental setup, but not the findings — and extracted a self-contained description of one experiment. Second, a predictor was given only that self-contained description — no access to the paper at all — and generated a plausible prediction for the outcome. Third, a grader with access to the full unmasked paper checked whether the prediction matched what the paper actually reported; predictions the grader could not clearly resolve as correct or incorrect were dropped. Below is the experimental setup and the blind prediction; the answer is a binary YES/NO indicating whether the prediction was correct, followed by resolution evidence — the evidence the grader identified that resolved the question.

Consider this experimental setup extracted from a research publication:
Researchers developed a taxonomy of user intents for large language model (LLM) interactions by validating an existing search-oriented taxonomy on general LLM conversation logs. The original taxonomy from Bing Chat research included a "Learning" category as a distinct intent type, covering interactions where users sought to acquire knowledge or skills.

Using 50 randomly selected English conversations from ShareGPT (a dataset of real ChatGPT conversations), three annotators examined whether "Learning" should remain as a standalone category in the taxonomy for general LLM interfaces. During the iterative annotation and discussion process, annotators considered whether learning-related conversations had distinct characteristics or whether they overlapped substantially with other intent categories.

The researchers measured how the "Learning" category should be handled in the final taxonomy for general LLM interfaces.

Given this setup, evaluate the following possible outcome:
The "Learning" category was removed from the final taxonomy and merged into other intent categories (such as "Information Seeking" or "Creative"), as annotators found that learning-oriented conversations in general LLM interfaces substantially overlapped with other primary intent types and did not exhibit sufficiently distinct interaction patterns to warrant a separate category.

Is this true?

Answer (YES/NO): NO